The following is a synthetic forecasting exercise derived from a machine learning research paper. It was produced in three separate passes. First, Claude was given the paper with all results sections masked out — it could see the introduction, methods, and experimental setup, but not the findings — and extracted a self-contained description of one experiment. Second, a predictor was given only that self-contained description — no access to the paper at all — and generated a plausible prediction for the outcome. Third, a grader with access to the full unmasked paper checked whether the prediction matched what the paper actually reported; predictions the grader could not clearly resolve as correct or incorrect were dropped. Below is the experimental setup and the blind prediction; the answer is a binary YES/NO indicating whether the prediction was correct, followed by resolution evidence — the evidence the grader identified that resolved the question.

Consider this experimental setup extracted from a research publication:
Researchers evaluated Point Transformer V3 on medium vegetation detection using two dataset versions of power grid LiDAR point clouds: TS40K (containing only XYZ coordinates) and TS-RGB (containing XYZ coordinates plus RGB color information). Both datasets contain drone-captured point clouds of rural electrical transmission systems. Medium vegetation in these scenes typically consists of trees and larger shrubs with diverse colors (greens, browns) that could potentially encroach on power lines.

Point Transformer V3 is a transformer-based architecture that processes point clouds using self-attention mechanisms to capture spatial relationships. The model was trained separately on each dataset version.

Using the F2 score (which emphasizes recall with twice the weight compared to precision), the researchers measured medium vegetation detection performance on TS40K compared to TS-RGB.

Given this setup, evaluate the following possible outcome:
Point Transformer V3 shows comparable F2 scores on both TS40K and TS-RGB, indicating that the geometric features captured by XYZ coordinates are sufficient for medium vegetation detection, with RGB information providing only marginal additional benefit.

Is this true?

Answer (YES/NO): NO